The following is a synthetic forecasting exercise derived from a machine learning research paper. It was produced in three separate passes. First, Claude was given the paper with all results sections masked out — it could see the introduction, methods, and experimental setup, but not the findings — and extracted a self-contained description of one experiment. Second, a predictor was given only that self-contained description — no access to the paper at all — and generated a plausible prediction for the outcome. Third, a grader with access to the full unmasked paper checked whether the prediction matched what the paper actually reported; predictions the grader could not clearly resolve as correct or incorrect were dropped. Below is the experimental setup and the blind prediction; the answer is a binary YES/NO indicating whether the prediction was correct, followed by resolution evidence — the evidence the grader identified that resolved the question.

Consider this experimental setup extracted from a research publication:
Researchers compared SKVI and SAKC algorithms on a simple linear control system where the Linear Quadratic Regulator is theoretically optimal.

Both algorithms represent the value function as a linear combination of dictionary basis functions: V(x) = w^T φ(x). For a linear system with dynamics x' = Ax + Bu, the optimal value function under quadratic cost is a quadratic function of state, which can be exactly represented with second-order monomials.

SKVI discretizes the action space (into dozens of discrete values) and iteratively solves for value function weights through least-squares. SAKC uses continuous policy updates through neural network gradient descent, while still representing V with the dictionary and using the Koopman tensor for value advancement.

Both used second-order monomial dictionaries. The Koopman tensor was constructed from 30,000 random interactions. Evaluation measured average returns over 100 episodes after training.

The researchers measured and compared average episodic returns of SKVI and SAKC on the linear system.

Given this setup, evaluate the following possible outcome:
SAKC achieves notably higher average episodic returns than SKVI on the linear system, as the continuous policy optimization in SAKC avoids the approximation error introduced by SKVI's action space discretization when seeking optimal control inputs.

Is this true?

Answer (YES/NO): NO